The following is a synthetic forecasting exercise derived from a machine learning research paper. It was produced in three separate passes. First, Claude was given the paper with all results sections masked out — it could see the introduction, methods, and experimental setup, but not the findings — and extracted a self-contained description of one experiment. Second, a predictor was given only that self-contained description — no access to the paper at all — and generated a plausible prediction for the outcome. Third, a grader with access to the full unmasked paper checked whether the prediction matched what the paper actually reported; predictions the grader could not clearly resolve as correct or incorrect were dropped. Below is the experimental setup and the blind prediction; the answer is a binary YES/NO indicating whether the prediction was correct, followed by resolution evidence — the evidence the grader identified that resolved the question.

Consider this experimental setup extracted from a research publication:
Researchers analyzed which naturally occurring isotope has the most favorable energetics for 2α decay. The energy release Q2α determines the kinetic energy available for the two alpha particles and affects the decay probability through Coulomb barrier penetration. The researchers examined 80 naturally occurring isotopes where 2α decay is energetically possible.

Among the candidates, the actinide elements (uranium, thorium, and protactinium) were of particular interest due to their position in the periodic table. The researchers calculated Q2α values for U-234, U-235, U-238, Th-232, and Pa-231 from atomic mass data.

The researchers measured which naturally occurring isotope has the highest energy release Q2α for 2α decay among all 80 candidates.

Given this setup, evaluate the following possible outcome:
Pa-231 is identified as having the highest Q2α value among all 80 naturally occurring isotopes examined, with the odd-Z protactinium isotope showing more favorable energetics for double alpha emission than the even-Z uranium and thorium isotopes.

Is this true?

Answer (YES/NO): YES